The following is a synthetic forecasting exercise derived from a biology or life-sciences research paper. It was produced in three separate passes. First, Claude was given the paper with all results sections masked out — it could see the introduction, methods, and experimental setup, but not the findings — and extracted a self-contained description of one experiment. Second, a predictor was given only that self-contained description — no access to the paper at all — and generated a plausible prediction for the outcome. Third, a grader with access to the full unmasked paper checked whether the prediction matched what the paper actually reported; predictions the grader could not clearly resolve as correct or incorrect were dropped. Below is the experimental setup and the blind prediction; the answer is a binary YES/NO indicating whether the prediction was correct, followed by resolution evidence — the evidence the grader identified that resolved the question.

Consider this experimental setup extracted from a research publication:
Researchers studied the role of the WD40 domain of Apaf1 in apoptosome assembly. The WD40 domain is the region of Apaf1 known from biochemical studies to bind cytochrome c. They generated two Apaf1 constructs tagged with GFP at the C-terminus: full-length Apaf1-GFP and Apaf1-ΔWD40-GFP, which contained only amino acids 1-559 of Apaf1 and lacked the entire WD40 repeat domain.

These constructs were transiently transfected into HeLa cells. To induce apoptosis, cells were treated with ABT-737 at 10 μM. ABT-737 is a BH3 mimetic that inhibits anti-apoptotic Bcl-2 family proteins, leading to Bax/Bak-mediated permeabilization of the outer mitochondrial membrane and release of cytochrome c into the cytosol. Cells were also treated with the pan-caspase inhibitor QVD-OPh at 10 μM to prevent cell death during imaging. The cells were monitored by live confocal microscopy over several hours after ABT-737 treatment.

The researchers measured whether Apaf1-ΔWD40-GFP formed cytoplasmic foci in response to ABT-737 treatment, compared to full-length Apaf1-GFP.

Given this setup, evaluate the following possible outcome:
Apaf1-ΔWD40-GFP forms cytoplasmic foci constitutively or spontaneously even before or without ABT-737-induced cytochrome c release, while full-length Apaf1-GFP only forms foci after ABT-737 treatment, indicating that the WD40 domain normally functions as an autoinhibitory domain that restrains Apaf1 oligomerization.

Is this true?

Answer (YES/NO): YES